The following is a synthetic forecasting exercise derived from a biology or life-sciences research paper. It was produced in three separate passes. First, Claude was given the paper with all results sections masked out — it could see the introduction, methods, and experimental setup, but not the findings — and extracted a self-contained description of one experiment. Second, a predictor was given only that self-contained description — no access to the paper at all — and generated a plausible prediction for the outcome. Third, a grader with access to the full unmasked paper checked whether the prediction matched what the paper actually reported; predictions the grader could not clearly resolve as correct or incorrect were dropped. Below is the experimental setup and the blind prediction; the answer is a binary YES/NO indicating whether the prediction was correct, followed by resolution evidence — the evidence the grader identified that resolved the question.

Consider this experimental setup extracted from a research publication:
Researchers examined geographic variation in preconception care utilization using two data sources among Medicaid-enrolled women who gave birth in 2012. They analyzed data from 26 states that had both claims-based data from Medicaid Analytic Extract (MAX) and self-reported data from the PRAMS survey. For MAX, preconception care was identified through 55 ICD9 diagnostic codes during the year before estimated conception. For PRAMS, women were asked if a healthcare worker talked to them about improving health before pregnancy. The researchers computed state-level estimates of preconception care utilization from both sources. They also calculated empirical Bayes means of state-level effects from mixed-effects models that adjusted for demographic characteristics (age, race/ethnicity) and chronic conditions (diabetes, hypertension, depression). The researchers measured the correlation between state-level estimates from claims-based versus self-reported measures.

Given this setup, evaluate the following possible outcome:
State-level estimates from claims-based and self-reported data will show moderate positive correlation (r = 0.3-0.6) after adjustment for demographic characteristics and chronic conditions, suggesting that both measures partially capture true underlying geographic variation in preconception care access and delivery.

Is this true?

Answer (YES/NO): YES